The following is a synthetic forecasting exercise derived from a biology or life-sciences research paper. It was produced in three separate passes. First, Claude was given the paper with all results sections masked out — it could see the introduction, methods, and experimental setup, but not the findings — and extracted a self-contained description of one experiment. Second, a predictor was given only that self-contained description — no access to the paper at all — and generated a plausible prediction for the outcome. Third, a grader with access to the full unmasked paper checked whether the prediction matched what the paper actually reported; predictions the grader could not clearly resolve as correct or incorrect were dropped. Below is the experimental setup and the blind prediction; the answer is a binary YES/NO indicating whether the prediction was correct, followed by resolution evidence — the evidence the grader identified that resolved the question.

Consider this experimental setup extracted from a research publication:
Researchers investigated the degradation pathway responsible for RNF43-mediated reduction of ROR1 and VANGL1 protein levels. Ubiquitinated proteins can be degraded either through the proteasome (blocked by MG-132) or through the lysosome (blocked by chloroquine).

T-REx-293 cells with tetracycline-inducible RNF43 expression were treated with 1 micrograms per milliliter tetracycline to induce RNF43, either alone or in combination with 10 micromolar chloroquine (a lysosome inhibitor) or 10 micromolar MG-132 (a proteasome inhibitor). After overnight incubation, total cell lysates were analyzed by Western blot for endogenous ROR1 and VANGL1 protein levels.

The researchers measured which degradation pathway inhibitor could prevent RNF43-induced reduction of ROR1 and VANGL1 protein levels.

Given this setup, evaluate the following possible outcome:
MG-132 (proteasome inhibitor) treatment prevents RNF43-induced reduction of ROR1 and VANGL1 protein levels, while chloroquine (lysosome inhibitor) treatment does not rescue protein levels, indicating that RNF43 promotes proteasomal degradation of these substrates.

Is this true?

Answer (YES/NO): YES